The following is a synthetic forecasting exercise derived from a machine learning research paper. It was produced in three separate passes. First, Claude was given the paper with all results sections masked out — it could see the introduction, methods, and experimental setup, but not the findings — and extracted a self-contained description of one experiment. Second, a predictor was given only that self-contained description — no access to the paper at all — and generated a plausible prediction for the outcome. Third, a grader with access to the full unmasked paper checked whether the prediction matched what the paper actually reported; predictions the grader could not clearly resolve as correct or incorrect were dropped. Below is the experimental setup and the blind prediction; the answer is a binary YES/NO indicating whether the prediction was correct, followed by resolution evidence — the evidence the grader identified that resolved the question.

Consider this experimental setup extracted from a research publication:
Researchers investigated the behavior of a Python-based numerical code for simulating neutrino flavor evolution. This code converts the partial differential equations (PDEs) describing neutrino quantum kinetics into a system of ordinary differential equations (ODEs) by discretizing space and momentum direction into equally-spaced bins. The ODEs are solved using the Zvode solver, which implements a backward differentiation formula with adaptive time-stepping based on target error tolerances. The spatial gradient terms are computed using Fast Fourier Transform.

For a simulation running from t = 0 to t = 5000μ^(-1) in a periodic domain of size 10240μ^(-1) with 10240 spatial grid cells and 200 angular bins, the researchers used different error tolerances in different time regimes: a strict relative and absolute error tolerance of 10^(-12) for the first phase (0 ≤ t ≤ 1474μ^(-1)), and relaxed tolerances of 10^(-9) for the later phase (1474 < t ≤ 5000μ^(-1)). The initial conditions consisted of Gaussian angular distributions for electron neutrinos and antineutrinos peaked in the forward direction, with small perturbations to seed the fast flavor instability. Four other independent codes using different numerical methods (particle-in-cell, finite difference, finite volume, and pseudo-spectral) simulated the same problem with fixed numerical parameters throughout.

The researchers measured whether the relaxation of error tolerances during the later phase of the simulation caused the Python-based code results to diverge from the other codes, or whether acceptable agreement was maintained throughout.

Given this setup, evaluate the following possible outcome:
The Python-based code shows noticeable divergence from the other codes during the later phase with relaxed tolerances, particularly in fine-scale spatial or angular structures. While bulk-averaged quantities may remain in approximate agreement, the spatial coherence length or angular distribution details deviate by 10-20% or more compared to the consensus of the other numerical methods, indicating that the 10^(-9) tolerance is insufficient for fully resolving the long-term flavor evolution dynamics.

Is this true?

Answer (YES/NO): NO